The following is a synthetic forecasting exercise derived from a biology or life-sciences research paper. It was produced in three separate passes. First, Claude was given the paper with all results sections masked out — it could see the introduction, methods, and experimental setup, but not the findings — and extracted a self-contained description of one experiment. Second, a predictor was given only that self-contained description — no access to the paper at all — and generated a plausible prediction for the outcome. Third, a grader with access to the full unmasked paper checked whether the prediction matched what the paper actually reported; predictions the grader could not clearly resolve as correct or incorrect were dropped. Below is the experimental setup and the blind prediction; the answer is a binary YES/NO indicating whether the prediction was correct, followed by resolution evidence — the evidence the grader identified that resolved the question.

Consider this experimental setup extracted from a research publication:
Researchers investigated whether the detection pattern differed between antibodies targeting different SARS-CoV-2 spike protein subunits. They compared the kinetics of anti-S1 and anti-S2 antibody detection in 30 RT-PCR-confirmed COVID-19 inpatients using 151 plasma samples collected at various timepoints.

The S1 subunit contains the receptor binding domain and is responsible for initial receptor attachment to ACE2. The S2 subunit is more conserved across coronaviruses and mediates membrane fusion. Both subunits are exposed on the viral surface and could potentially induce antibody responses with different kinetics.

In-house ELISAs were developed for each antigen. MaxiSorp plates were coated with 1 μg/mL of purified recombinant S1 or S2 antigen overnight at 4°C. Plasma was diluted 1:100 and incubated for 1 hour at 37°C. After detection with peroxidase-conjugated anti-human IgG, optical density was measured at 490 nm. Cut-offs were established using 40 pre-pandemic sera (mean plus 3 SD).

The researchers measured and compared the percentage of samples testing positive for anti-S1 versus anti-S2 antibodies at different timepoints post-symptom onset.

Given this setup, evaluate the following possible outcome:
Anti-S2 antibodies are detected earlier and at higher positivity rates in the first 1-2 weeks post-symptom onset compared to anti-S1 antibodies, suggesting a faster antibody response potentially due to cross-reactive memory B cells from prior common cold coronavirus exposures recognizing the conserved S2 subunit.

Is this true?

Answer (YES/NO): YES